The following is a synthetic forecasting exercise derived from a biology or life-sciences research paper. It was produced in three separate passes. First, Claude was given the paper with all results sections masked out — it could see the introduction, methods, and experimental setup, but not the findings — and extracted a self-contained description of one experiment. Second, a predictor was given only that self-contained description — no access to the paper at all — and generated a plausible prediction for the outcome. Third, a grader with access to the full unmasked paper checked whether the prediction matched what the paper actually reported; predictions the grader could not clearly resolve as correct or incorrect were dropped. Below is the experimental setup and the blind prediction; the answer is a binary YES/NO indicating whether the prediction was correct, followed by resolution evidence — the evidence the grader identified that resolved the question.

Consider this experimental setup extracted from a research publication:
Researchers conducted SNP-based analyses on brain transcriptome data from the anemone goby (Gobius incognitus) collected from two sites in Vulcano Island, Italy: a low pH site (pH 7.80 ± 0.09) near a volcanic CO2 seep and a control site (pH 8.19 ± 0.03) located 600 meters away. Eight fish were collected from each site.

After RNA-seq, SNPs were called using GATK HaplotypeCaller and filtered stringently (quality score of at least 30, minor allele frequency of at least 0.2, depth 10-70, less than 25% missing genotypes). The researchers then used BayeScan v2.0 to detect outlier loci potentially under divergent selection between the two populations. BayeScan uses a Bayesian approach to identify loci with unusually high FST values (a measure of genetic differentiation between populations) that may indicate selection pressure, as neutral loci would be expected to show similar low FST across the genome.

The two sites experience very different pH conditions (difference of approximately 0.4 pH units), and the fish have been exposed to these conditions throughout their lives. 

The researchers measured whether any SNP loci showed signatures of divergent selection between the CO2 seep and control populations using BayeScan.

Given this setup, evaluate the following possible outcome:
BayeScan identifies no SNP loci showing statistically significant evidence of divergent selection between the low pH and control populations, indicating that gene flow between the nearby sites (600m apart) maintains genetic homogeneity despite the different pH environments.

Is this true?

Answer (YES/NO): YES